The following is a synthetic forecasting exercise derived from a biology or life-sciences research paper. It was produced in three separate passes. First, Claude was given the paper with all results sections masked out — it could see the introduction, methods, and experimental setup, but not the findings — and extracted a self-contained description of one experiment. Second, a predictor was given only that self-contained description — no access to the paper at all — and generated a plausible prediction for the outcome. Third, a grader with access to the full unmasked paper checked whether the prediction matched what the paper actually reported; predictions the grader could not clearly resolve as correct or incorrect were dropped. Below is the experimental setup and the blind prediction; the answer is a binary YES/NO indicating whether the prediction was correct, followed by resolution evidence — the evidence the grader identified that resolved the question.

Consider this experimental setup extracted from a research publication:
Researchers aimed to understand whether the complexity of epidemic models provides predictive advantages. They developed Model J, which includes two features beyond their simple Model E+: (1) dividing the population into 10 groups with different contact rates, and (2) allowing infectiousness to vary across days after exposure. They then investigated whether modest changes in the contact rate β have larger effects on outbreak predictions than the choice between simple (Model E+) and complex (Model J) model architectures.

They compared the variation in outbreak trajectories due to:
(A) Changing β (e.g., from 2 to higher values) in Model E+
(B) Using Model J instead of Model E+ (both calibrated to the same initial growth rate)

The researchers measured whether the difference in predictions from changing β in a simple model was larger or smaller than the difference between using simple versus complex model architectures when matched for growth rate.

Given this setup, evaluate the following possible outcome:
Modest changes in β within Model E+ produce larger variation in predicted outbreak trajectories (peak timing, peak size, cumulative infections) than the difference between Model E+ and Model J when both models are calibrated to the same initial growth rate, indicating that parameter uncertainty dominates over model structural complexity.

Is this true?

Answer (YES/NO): YES